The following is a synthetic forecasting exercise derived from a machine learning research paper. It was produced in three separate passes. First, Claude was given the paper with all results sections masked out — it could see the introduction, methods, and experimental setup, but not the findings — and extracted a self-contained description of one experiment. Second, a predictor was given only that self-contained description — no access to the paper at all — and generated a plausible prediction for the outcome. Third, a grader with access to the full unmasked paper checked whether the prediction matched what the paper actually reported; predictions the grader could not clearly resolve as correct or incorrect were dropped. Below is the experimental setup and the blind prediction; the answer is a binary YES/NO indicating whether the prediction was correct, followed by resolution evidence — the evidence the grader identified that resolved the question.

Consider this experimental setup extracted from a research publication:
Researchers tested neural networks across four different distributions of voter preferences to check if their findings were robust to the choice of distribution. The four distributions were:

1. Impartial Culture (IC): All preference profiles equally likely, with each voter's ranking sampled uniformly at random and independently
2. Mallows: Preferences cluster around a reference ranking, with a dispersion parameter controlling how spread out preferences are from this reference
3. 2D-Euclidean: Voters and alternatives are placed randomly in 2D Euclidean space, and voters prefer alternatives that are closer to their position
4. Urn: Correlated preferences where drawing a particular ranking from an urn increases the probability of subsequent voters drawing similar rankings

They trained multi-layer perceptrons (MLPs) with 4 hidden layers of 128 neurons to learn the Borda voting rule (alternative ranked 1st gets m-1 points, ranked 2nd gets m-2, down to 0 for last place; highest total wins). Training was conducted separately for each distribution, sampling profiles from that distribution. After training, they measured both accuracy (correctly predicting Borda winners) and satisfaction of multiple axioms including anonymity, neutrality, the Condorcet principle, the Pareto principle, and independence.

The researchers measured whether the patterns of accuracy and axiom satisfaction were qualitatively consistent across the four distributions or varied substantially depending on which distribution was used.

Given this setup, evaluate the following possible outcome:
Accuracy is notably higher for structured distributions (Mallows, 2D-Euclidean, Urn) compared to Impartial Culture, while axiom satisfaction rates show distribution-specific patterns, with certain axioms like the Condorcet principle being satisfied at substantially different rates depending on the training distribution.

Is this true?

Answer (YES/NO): NO